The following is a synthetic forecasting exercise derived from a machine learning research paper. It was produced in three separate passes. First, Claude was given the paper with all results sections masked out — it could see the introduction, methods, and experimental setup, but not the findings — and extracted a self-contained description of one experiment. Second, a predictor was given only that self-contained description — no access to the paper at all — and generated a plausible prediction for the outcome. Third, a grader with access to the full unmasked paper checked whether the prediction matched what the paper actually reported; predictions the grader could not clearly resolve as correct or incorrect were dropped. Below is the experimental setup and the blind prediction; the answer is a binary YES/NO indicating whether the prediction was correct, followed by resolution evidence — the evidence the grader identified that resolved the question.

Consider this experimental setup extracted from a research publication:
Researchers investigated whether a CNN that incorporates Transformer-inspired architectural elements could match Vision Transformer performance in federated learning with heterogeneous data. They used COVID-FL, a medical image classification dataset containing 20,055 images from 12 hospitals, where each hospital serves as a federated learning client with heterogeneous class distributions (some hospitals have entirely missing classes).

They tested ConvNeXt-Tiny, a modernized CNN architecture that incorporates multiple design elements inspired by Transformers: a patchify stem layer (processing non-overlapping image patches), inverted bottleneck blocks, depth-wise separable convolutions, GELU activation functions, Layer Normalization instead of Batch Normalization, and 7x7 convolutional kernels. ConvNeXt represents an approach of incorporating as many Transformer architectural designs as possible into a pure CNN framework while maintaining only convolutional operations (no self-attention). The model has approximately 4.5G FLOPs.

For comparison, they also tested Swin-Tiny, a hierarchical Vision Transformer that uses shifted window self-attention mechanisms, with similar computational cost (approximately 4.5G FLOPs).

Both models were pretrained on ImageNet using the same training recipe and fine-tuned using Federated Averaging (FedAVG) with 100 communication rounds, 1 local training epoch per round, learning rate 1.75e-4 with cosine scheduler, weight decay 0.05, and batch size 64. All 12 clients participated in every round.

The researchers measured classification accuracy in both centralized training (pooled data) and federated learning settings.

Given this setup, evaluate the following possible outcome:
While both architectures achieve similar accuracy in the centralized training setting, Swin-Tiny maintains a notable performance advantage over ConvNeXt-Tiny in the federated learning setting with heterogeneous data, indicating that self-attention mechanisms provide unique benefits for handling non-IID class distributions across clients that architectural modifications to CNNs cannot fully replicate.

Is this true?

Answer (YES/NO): NO